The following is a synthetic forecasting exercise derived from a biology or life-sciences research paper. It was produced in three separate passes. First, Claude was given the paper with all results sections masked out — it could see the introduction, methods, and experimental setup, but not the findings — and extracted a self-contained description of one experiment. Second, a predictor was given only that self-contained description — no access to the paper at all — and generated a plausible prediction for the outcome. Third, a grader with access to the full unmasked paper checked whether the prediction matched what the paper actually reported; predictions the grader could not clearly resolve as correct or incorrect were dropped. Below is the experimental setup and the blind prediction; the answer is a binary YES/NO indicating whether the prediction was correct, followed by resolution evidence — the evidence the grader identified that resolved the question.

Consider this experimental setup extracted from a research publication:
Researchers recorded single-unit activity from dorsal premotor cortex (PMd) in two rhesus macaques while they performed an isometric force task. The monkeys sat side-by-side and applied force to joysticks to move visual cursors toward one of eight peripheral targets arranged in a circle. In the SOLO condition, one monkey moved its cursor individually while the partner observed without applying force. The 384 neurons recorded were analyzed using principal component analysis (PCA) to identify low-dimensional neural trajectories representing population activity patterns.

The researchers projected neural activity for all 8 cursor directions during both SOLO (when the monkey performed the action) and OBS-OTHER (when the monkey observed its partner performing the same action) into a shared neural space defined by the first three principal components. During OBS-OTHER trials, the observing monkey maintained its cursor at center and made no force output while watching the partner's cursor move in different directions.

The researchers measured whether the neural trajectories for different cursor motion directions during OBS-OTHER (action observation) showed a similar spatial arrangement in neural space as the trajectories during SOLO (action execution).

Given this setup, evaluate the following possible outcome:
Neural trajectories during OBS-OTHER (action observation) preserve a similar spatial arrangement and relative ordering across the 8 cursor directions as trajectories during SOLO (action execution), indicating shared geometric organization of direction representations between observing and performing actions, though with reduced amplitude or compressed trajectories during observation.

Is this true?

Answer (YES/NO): YES